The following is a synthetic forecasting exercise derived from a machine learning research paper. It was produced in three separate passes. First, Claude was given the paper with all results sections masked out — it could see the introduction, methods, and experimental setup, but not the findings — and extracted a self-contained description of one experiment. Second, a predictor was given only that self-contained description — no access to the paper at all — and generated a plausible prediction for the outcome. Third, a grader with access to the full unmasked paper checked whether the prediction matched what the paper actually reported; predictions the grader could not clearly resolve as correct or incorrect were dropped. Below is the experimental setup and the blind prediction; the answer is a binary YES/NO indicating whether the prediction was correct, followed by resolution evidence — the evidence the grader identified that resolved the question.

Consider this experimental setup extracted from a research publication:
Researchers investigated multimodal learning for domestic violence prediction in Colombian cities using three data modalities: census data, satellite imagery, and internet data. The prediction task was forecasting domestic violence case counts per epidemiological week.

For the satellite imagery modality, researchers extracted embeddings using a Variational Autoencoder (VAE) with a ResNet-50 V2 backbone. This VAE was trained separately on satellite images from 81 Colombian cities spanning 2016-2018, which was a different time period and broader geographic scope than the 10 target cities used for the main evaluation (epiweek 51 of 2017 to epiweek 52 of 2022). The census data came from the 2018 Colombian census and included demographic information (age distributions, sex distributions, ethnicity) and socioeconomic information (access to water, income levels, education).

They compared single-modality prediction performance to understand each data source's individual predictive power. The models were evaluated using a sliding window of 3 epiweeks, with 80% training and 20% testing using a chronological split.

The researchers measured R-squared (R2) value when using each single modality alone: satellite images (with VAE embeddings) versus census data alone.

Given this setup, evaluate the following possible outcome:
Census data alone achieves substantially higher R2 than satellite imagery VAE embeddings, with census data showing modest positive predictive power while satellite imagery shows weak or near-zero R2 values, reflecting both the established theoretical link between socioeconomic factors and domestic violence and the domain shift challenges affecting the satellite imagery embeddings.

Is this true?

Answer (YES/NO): NO